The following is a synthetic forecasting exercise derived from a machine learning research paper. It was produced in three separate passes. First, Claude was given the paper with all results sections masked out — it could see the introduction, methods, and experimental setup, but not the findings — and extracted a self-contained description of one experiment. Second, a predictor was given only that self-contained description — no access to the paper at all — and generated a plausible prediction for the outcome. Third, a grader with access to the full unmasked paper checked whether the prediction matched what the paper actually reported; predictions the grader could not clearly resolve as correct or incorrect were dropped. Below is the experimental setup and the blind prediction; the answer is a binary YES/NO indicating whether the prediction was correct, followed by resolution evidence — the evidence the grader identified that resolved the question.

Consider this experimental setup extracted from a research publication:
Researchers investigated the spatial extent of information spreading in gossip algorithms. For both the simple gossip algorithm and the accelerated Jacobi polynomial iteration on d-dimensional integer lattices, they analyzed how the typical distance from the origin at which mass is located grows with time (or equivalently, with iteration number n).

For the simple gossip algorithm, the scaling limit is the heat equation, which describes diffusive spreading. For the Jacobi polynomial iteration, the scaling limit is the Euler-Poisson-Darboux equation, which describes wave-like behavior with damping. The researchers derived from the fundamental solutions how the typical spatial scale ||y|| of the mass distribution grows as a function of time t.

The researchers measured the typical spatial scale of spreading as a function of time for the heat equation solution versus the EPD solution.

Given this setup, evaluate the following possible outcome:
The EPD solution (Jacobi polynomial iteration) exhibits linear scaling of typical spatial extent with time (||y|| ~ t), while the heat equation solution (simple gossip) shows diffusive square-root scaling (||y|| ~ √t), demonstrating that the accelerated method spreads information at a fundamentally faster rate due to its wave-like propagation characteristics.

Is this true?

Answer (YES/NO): YES